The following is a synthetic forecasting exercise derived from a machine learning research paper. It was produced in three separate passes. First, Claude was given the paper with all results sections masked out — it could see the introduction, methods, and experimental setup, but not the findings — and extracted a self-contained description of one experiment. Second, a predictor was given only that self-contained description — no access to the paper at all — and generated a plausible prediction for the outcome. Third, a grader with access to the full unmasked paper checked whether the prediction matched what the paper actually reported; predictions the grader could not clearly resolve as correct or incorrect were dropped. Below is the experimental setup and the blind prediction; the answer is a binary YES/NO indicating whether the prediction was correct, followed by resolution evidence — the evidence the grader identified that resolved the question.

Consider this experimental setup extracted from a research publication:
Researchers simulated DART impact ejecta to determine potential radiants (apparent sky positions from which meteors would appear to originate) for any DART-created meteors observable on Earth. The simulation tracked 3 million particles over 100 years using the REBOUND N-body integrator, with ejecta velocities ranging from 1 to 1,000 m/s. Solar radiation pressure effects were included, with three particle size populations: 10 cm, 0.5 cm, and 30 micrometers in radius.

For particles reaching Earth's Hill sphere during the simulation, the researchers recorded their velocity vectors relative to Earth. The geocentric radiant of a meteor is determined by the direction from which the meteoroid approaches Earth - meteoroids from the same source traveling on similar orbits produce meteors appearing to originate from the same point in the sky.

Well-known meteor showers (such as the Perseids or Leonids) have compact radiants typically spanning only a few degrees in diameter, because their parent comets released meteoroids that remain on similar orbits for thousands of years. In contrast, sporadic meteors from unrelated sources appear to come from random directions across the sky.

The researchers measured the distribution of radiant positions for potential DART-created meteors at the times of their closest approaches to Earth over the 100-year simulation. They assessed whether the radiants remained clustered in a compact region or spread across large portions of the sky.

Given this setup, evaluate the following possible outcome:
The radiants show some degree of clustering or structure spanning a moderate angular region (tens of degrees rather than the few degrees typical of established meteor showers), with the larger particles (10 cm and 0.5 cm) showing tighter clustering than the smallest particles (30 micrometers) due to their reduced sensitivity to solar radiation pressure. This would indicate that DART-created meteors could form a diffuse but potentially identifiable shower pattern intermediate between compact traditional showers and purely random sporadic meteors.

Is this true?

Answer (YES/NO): NO